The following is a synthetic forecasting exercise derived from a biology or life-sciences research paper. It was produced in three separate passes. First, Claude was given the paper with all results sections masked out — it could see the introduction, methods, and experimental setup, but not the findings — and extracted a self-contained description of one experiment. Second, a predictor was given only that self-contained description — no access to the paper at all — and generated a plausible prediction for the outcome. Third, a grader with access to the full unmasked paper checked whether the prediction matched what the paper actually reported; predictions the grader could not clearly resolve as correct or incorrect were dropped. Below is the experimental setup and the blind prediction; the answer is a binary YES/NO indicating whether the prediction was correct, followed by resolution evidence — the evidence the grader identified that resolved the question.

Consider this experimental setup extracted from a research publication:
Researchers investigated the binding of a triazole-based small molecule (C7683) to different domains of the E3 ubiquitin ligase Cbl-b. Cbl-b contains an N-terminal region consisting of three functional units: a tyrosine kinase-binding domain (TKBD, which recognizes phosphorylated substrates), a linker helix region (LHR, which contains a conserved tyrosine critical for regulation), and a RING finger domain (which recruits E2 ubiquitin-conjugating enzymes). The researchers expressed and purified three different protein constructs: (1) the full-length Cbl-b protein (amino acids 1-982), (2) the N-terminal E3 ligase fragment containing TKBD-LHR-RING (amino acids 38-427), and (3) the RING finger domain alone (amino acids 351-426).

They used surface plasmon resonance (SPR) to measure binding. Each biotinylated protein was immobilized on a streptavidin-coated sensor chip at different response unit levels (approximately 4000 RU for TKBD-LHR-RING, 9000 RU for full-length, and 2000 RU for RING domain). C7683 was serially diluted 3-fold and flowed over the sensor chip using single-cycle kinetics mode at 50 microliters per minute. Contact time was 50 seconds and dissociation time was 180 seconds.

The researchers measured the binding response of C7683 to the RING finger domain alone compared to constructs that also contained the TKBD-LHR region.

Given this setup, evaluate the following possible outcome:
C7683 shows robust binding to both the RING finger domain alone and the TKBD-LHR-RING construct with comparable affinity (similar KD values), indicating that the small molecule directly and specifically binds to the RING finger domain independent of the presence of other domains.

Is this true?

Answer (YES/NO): NO